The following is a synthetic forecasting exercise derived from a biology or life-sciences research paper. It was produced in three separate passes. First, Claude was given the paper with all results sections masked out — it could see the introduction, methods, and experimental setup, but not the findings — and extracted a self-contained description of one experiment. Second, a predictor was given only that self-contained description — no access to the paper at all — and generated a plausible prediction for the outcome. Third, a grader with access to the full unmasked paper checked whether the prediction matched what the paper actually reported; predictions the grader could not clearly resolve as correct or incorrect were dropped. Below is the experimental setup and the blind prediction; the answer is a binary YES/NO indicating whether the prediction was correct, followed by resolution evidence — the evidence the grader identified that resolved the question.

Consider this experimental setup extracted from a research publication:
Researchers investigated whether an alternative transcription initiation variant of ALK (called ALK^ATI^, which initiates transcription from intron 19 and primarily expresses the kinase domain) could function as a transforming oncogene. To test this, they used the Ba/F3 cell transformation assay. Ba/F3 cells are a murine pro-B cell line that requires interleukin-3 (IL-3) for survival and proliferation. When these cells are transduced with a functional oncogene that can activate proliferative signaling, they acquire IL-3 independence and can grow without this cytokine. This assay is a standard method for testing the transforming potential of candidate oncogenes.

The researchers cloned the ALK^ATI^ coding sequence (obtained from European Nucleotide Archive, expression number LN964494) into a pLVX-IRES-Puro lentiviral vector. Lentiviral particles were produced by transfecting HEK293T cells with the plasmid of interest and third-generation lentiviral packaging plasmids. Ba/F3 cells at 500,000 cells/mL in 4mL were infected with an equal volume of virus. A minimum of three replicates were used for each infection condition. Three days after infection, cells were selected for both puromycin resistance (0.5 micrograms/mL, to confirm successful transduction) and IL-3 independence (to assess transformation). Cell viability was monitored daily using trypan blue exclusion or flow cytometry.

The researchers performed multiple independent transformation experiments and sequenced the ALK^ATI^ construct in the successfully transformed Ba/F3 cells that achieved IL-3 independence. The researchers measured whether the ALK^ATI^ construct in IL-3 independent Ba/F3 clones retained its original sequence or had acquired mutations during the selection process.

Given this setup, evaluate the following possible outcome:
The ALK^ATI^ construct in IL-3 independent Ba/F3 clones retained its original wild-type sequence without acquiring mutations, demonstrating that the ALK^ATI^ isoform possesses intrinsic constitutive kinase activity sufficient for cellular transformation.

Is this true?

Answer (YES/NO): NO